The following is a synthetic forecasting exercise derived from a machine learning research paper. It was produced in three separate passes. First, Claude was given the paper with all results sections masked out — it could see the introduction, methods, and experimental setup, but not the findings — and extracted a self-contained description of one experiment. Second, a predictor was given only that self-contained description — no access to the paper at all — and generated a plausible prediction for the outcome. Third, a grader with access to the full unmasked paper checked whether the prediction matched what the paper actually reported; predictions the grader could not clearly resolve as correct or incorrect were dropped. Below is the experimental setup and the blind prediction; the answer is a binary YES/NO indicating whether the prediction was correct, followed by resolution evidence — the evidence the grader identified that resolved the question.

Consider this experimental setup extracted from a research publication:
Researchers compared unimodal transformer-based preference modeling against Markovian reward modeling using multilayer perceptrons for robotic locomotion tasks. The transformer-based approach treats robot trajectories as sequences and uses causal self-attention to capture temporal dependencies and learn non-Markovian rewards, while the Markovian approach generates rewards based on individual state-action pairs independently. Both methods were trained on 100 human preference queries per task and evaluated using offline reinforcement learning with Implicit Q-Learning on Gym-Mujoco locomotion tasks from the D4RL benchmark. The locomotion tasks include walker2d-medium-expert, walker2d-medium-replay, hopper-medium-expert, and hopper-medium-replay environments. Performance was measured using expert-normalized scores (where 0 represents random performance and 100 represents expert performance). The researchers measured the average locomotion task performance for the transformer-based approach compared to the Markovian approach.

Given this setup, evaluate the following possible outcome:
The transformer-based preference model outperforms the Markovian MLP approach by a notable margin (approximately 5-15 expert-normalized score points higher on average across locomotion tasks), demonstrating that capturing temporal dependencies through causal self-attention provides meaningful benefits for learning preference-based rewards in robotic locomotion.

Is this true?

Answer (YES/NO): YES